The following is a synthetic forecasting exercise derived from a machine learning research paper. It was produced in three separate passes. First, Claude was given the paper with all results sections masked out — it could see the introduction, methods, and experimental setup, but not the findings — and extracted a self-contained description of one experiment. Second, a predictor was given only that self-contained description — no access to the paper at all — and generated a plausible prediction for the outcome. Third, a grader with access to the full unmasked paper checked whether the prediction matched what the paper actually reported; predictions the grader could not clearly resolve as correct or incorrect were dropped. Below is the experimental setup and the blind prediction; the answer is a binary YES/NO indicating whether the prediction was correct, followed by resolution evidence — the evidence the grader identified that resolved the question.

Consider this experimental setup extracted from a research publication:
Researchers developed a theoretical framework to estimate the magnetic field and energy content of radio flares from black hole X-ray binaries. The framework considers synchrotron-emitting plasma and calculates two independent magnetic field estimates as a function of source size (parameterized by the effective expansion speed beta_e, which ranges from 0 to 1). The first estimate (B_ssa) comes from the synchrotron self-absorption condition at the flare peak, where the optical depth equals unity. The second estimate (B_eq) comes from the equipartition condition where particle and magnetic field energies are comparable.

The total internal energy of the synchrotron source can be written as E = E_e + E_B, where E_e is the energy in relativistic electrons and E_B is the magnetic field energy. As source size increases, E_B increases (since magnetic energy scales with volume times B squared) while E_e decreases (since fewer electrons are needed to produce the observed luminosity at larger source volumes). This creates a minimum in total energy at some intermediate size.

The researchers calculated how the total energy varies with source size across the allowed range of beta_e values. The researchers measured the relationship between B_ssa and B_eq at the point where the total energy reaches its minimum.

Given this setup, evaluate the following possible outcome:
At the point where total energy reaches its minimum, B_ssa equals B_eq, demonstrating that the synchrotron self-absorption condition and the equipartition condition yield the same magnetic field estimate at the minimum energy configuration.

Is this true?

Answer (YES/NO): NO